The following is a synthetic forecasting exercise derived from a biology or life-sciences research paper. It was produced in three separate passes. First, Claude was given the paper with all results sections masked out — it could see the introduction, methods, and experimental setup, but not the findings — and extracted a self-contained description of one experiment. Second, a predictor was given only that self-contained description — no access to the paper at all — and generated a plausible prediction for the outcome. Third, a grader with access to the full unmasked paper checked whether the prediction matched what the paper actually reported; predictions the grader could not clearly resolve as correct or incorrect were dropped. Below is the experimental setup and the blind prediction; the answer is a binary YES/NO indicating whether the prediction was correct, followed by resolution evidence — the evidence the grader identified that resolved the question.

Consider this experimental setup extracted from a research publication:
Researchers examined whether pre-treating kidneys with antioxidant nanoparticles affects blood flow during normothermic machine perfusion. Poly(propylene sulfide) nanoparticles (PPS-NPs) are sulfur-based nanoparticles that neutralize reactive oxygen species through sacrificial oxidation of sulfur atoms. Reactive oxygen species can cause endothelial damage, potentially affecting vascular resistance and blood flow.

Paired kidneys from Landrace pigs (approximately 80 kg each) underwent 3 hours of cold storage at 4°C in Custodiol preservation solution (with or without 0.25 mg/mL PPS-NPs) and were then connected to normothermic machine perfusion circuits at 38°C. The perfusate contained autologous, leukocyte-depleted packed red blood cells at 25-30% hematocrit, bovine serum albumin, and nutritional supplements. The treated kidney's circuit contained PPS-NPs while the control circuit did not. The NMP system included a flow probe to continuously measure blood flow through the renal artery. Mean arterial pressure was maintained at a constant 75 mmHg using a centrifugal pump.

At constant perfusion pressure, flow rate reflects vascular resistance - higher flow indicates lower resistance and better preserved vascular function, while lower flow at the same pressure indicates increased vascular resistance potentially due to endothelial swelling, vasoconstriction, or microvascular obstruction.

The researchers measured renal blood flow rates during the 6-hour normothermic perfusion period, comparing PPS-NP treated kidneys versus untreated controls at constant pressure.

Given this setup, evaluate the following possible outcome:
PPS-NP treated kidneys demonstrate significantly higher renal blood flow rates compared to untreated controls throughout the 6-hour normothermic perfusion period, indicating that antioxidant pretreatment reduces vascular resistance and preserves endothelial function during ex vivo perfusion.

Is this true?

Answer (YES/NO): YES